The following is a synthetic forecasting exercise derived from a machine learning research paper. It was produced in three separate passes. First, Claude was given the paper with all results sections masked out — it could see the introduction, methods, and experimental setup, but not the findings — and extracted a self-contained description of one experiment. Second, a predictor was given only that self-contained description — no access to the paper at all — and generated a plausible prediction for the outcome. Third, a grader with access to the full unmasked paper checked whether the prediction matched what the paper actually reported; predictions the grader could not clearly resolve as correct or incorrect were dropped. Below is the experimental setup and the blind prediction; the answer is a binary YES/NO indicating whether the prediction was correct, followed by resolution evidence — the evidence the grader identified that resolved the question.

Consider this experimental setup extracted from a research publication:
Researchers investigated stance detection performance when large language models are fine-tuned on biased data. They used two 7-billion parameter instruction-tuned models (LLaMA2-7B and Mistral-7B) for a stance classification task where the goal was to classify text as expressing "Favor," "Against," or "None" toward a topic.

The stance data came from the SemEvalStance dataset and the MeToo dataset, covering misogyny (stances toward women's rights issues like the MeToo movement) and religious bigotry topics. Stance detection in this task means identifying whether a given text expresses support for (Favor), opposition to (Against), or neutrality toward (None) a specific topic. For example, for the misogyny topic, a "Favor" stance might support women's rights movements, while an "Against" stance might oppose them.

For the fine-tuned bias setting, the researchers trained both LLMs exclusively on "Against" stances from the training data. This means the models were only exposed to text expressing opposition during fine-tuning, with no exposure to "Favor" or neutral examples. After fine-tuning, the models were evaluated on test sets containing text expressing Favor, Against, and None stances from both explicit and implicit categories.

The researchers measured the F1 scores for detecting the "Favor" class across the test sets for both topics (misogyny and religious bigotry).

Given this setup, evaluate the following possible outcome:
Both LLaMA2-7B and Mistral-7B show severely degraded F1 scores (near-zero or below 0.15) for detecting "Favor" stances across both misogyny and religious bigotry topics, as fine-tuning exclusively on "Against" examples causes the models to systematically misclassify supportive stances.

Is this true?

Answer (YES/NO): YES